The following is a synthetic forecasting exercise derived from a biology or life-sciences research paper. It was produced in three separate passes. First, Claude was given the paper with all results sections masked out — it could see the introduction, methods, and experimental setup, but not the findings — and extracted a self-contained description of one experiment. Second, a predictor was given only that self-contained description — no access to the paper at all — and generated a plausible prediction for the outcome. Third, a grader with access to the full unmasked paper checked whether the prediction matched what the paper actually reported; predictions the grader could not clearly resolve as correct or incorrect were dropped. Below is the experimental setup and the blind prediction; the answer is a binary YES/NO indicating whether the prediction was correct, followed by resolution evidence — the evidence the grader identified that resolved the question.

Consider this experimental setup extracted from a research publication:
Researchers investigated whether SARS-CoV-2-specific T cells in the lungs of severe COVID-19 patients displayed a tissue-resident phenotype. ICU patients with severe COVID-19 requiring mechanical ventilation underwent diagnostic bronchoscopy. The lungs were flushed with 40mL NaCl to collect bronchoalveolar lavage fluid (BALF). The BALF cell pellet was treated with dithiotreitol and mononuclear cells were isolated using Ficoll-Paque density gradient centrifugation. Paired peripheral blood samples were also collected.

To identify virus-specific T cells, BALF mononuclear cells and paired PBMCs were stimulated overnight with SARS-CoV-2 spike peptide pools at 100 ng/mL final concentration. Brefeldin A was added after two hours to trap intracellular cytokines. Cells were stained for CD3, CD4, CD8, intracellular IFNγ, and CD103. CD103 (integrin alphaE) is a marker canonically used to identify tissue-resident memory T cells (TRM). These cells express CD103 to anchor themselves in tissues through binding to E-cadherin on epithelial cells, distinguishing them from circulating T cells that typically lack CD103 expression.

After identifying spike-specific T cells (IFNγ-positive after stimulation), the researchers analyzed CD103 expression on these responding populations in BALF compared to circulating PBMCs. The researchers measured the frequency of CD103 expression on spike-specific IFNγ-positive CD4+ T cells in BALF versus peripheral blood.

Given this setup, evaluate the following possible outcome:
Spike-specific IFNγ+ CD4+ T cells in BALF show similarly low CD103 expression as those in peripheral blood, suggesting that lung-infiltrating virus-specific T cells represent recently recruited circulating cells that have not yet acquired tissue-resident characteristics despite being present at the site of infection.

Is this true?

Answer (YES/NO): YES